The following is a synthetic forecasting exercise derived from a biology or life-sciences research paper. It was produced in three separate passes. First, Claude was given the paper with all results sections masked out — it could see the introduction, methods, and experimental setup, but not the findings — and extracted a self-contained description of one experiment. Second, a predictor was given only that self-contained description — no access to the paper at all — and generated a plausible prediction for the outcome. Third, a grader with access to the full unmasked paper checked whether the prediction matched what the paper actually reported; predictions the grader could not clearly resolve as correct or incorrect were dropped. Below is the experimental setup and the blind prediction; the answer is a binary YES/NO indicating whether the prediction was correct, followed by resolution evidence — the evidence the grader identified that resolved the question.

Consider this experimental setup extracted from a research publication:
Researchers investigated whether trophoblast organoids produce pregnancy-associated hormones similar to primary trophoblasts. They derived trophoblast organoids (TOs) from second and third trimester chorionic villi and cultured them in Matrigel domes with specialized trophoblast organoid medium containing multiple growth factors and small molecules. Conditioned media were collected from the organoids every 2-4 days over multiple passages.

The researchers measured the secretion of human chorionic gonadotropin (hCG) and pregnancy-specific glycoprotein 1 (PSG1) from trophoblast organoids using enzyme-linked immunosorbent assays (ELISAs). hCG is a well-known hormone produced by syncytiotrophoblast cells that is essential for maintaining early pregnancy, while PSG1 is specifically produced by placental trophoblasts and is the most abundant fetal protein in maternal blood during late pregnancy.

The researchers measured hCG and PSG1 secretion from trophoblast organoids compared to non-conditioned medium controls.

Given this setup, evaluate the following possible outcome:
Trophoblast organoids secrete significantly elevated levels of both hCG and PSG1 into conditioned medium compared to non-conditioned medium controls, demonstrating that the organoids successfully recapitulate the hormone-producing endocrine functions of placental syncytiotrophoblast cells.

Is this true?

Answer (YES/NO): YES